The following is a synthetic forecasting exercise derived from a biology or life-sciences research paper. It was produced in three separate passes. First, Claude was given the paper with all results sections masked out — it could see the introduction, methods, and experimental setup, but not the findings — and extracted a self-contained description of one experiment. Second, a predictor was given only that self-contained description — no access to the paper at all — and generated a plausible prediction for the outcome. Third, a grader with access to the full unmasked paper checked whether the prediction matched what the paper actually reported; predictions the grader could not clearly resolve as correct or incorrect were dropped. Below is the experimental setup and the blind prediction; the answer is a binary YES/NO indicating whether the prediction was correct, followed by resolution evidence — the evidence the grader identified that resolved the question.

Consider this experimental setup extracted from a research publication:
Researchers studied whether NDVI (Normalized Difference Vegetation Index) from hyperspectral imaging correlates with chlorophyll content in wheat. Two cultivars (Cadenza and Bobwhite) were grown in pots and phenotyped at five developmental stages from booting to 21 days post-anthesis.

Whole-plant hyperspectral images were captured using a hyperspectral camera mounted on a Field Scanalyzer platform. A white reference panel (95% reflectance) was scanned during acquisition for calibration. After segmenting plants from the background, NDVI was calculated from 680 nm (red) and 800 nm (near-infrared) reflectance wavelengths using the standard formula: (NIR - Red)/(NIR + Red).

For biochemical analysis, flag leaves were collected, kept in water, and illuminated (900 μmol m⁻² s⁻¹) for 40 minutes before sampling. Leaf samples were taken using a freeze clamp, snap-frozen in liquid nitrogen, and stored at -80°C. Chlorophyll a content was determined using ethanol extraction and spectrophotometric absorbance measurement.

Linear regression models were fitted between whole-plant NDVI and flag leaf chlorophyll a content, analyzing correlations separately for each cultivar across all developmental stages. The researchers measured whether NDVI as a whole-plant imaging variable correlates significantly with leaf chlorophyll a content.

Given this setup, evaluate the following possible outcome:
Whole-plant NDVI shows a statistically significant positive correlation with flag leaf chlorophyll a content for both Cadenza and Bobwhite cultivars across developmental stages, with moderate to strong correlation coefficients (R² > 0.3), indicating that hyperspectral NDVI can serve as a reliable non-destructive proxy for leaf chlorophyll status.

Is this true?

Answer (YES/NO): NO